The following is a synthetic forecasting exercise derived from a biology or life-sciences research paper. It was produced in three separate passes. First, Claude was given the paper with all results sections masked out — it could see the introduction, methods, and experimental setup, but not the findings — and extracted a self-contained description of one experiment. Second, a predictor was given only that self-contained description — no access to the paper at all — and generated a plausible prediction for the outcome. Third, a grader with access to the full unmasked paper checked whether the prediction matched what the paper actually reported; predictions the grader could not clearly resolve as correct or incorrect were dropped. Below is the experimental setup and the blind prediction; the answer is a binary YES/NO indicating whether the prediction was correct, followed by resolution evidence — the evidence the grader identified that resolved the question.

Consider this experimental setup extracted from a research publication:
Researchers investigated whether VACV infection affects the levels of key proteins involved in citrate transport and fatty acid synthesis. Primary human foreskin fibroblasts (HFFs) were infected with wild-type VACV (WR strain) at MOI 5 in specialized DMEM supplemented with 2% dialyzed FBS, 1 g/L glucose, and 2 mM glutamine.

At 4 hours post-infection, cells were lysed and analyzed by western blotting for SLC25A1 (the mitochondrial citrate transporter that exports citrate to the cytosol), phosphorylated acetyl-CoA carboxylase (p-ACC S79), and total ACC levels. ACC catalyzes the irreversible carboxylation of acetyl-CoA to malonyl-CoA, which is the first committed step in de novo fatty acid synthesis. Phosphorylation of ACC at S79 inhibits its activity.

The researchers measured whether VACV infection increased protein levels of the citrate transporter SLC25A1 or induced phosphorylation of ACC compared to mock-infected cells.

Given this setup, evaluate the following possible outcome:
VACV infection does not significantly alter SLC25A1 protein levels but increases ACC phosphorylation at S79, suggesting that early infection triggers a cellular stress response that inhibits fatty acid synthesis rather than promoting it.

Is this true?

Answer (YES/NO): NO